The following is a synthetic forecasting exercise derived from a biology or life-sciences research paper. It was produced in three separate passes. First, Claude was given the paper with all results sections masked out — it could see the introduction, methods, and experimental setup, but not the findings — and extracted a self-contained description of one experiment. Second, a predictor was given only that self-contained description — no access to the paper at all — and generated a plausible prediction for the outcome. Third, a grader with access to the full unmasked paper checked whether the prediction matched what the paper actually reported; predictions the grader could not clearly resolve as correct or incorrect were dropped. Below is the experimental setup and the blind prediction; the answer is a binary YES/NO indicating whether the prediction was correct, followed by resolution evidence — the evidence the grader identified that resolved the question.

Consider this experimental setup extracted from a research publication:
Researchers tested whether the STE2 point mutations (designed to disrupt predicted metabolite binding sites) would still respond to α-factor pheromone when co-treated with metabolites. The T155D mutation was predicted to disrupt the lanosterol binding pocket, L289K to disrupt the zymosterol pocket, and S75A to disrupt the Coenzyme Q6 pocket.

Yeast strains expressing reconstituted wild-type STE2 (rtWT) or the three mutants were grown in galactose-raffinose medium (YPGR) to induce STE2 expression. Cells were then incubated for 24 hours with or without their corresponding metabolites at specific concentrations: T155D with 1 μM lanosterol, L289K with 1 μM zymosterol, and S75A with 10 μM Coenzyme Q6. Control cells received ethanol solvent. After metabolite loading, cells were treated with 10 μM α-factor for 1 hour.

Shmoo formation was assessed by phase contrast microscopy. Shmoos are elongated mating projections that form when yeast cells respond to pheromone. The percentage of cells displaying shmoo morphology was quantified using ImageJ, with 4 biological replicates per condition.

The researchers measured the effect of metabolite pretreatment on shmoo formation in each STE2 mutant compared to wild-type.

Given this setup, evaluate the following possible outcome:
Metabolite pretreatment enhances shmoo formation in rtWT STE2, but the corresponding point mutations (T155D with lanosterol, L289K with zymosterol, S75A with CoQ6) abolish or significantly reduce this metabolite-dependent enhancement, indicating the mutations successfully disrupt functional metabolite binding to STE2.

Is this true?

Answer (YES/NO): NO